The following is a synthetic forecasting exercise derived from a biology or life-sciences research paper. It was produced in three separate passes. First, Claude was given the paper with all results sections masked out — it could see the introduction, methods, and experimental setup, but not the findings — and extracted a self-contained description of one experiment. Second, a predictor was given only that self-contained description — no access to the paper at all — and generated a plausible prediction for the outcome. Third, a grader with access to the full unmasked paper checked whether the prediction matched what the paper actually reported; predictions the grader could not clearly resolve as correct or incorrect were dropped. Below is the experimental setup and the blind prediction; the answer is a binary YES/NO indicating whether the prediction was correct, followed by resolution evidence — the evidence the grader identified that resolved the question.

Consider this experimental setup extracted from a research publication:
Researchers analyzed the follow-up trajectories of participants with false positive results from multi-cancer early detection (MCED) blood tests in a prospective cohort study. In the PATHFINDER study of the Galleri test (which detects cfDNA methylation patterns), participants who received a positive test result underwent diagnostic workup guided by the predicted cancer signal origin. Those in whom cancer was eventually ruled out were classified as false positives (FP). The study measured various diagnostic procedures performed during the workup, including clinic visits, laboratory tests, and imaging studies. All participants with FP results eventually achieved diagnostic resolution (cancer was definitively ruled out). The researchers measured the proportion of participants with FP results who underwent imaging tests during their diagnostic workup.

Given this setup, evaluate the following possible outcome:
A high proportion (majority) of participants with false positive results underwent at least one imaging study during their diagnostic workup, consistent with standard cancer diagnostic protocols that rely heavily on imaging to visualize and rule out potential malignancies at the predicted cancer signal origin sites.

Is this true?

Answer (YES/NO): YES